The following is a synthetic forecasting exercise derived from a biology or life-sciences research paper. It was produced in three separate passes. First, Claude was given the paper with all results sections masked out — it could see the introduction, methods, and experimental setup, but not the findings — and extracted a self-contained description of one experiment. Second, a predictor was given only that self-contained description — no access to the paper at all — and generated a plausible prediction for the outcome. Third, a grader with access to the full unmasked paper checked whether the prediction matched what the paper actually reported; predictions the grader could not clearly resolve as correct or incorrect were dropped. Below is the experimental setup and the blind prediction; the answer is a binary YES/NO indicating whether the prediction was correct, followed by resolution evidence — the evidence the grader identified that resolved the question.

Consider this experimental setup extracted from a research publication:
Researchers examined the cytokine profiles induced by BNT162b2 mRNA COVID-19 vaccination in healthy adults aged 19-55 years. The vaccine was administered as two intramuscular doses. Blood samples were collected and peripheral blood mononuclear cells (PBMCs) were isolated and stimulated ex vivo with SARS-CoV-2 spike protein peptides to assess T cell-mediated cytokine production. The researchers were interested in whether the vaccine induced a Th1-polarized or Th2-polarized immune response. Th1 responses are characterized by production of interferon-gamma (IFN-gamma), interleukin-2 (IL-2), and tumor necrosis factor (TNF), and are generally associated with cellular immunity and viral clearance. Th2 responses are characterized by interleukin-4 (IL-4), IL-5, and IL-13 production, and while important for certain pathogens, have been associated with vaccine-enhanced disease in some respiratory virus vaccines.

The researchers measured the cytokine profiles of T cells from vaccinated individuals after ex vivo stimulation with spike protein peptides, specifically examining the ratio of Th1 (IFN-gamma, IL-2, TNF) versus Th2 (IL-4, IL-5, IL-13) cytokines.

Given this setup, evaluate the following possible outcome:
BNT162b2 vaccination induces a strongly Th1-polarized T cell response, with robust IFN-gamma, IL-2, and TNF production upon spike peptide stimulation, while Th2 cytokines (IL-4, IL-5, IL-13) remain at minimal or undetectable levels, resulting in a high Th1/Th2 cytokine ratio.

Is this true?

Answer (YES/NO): YES